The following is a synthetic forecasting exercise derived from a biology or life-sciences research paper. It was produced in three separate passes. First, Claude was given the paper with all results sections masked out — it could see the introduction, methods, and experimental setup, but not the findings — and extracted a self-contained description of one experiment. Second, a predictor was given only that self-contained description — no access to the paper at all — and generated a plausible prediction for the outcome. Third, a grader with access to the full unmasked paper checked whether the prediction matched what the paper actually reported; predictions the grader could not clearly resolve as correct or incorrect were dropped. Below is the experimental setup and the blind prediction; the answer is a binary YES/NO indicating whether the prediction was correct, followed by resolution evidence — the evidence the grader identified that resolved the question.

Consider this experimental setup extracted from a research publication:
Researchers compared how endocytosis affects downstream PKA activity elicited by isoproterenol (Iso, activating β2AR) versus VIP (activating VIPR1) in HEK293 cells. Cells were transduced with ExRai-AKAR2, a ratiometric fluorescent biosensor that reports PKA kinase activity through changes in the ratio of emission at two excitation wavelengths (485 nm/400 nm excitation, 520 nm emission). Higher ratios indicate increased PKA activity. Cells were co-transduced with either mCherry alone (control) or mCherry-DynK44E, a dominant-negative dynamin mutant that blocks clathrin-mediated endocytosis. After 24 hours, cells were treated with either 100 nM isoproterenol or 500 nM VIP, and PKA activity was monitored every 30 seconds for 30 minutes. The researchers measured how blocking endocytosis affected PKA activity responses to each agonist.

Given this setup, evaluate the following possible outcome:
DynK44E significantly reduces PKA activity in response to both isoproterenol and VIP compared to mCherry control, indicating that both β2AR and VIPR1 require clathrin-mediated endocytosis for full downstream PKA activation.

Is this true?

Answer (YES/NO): YES